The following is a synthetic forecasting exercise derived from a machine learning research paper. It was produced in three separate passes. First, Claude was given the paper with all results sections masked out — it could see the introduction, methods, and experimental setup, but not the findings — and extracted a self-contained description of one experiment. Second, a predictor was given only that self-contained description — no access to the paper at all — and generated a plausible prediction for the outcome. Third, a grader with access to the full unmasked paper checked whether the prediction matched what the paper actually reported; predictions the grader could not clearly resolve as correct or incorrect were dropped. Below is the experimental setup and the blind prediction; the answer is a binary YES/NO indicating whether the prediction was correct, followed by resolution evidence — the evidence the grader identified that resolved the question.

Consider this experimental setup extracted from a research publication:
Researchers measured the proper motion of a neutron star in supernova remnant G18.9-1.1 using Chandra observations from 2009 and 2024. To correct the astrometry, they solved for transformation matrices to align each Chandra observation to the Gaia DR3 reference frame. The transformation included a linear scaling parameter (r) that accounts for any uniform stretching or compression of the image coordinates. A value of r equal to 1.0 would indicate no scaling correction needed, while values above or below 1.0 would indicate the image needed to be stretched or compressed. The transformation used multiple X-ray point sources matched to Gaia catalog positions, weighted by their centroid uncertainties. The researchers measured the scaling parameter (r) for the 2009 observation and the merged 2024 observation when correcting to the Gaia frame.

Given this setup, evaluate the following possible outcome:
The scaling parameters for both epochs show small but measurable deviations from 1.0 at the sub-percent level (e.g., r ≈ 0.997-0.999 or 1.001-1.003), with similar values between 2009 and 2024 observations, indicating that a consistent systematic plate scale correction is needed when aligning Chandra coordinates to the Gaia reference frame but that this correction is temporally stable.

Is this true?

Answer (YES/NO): NO